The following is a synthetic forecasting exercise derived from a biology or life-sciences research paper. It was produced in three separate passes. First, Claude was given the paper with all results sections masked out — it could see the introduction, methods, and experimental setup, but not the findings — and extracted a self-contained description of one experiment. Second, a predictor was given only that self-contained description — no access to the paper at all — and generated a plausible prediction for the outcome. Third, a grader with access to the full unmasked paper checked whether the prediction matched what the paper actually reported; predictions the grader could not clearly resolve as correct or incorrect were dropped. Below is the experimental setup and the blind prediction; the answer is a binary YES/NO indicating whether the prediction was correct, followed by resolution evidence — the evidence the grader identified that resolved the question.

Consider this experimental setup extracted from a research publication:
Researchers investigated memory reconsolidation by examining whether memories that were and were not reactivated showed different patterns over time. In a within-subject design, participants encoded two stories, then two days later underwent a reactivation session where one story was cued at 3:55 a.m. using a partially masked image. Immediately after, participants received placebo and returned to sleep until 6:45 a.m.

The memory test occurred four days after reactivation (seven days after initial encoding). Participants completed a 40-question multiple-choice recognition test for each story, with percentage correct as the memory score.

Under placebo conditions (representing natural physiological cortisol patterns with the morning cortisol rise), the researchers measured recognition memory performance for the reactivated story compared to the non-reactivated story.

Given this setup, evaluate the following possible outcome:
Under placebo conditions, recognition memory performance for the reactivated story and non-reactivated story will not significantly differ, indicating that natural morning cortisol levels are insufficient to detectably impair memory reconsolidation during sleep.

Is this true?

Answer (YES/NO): YES